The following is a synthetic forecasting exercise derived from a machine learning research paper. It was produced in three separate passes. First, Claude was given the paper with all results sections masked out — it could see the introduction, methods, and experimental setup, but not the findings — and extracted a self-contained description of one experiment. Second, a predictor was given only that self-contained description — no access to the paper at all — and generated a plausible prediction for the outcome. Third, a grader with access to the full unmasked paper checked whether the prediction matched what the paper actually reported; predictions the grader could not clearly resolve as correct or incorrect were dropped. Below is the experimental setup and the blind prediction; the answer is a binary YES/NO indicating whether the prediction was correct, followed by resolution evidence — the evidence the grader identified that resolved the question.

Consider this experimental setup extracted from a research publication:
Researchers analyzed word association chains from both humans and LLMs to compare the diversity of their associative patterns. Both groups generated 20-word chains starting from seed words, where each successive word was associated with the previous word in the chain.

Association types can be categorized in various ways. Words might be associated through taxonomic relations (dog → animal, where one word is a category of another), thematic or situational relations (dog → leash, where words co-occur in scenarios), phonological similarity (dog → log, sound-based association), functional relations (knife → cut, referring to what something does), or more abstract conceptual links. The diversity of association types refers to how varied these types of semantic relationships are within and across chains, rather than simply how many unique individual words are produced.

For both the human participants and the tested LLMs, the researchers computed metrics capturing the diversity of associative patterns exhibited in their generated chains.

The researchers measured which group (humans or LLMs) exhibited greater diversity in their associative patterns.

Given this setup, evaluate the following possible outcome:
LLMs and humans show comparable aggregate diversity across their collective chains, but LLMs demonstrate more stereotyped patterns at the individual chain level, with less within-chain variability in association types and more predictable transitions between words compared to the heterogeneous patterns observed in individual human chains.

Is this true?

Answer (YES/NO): NO